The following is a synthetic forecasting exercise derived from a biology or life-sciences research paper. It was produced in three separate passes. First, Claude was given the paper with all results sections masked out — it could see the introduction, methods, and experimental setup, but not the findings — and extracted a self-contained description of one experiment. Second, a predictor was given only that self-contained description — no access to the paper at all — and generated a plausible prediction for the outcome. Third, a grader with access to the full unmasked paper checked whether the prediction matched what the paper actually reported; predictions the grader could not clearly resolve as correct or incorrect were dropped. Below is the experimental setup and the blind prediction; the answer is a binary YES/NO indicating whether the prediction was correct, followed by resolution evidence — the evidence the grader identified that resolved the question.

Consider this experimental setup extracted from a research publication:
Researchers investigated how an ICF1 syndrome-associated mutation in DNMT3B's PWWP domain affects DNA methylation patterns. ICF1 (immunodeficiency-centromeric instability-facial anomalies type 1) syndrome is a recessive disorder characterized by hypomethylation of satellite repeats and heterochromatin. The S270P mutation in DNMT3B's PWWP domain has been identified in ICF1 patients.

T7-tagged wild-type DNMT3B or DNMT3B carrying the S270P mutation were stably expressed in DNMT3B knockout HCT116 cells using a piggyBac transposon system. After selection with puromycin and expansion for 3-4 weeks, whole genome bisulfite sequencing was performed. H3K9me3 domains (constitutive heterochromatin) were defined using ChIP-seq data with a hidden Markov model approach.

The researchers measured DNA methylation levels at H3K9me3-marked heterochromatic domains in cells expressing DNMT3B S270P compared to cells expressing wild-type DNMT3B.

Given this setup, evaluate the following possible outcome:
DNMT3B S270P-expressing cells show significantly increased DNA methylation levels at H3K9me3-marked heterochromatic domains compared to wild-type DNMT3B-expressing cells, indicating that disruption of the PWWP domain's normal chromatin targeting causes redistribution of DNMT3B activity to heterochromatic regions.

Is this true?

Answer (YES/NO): NO